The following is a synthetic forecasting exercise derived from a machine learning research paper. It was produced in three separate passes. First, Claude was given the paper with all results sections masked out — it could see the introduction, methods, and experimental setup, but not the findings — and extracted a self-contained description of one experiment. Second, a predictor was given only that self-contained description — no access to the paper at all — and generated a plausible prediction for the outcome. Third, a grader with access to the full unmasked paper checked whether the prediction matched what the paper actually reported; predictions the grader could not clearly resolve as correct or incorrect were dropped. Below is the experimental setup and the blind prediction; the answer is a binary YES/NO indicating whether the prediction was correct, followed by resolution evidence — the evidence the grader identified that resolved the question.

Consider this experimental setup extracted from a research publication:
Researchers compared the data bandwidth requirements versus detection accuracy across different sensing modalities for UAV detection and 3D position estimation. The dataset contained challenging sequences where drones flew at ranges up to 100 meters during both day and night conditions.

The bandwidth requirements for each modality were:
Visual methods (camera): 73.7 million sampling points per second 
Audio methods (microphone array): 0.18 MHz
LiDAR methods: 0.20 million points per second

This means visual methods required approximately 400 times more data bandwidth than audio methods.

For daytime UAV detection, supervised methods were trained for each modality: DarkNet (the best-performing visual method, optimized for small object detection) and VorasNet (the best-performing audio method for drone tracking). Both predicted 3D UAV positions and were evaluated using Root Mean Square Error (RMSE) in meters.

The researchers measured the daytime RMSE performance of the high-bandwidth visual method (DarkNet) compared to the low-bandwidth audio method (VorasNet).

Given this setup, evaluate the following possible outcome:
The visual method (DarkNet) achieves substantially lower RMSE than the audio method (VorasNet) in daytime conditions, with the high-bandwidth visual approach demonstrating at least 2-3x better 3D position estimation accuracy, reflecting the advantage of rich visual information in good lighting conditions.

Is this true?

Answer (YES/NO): YES